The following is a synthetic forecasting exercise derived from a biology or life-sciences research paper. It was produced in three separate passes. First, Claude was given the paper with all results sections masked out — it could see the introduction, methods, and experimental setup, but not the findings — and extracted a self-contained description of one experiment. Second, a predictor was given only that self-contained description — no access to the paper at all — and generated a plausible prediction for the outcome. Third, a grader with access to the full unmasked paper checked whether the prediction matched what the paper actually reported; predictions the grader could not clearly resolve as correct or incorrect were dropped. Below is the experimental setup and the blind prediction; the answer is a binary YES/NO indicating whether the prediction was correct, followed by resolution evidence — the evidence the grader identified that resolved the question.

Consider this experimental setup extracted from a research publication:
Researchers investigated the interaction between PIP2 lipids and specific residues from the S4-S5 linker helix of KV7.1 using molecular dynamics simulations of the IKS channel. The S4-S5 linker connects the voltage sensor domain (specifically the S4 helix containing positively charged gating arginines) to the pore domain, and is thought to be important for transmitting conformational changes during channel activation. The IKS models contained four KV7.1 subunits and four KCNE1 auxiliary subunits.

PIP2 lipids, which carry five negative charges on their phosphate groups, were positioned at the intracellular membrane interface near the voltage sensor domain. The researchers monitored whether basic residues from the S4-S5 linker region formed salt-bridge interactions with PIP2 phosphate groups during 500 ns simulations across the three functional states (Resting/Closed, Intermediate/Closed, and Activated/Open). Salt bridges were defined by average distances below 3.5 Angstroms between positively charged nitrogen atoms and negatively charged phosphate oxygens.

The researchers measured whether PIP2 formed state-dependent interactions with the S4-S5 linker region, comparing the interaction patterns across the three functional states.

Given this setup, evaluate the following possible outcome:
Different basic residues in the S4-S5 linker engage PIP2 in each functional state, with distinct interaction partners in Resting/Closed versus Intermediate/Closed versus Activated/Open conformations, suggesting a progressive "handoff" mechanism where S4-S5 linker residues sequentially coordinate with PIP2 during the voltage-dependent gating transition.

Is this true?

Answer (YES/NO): NO